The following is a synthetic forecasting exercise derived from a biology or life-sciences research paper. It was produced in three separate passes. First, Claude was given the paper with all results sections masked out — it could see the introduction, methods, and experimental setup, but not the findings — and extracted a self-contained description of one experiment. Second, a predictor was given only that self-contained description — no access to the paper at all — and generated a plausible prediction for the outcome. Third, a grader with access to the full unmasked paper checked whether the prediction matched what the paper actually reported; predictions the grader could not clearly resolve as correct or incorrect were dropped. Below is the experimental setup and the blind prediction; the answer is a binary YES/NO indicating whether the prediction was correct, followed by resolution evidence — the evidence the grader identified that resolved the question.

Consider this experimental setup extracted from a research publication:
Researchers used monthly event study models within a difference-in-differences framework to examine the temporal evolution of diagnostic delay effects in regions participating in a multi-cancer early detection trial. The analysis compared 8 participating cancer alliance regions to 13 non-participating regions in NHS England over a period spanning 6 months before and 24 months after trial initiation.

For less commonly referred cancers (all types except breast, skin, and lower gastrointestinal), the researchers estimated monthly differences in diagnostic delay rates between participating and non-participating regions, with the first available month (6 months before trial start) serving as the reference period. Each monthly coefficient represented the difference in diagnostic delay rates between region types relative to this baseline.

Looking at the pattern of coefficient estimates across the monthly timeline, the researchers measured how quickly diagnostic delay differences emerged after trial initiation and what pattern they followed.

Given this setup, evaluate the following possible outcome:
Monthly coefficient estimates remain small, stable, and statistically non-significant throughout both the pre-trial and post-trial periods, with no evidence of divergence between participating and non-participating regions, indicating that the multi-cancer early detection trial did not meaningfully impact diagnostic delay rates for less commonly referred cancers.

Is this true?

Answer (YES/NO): NO